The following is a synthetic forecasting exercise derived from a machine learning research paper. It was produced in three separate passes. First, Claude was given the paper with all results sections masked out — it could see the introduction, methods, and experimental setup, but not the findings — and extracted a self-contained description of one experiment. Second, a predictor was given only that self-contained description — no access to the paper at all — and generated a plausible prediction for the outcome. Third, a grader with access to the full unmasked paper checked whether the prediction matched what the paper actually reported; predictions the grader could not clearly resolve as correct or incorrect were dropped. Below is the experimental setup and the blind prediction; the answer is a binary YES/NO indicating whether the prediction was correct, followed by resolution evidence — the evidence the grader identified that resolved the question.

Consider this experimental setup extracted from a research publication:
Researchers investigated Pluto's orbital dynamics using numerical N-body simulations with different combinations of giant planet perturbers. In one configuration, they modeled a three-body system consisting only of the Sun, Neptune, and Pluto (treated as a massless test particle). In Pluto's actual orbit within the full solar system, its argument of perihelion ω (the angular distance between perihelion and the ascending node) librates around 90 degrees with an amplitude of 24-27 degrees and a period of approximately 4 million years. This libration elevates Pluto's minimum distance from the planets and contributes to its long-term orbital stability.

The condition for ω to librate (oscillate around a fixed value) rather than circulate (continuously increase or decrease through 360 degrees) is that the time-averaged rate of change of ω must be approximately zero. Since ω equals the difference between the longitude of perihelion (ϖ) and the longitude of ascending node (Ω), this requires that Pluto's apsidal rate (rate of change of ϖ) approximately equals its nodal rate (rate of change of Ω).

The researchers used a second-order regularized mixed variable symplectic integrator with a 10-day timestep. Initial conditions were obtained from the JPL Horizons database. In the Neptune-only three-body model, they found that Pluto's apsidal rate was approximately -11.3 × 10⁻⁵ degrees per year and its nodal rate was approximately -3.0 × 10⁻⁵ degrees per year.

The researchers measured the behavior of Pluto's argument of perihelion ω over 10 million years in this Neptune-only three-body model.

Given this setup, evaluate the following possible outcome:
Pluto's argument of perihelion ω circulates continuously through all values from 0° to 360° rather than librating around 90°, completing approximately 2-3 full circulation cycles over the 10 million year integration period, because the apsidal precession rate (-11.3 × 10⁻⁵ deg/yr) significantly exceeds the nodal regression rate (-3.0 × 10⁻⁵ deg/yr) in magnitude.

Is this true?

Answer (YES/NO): YES